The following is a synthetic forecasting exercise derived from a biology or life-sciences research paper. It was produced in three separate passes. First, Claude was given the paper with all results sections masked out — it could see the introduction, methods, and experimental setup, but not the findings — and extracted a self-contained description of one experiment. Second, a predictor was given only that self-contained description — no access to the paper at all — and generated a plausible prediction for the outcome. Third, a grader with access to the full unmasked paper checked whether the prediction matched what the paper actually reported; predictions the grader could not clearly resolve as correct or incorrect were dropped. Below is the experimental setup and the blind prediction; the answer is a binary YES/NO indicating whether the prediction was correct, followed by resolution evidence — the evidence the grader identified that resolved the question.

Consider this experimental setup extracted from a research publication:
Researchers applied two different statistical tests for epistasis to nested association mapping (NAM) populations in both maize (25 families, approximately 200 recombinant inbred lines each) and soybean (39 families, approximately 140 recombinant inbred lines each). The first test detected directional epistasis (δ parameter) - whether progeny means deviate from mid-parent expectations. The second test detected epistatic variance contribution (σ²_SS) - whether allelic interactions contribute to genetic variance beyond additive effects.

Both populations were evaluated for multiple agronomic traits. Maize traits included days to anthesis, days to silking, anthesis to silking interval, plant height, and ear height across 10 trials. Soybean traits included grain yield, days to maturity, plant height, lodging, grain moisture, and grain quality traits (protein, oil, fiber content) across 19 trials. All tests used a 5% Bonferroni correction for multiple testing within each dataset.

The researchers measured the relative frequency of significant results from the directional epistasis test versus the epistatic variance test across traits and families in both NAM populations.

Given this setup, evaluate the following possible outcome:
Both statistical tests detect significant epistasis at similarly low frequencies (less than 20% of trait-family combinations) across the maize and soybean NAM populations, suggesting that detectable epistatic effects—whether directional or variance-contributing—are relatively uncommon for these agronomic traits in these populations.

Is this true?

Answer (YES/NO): NO